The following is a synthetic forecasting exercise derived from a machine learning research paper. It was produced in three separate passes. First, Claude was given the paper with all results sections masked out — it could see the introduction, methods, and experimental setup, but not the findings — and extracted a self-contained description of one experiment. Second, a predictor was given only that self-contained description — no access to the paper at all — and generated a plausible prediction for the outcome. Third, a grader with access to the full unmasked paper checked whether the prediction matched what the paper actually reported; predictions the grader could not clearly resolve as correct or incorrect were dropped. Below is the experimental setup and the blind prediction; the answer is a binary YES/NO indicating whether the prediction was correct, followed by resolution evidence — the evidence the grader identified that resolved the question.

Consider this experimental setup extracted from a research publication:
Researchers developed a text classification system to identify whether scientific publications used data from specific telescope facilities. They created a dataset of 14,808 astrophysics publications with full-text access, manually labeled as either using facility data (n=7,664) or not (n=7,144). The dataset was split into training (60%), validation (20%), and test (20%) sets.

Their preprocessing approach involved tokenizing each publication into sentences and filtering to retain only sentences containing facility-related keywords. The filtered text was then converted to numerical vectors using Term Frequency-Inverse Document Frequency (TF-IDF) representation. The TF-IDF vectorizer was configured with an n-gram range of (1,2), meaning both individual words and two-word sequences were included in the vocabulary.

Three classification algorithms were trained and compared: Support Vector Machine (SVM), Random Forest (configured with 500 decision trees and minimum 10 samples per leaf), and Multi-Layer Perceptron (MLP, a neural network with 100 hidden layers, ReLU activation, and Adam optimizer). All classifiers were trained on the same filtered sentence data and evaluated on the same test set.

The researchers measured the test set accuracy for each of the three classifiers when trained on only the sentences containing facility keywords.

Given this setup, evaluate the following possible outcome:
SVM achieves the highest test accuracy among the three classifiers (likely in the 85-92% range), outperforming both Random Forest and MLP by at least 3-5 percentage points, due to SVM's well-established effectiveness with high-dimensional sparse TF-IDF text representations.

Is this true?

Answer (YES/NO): NO